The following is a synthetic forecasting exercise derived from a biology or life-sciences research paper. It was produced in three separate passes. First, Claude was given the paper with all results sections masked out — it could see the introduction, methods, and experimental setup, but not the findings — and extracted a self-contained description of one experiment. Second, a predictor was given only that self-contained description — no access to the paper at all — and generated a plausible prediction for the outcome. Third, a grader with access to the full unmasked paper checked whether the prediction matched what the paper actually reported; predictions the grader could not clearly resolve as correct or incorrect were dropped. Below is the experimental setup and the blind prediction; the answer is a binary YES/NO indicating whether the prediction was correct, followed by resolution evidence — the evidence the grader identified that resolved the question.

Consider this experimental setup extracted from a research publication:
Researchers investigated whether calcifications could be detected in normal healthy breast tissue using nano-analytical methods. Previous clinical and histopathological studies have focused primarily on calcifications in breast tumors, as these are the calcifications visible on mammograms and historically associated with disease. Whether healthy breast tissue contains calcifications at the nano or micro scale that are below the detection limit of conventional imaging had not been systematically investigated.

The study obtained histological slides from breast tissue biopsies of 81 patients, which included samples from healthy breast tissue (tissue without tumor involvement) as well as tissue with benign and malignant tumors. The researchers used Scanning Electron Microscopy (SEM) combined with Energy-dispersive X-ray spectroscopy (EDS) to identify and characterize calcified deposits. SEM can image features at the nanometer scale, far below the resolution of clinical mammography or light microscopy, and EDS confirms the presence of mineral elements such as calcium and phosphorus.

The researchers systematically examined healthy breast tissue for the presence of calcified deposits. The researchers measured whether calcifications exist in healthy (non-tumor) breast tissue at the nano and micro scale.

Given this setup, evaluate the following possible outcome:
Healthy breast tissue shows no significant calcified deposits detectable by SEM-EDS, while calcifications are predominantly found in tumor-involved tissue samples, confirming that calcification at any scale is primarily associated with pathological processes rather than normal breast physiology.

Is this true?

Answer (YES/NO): NO